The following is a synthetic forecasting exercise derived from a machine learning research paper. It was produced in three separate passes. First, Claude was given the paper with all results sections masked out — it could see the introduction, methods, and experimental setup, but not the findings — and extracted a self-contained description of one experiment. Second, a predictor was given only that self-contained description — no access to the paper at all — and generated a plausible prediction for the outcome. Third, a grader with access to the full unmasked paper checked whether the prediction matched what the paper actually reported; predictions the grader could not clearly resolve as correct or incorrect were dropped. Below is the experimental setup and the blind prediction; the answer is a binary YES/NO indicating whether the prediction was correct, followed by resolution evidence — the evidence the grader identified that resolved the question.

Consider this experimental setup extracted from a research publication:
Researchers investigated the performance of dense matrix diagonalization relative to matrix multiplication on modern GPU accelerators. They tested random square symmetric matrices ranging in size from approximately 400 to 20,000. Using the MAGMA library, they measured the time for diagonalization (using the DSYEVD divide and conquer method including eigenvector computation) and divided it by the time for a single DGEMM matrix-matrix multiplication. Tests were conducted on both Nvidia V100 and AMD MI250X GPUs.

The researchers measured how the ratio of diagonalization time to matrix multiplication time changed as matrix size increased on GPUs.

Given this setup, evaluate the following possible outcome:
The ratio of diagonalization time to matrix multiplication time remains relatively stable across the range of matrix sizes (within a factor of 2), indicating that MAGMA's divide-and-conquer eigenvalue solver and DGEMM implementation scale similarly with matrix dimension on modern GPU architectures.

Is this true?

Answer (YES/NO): NO